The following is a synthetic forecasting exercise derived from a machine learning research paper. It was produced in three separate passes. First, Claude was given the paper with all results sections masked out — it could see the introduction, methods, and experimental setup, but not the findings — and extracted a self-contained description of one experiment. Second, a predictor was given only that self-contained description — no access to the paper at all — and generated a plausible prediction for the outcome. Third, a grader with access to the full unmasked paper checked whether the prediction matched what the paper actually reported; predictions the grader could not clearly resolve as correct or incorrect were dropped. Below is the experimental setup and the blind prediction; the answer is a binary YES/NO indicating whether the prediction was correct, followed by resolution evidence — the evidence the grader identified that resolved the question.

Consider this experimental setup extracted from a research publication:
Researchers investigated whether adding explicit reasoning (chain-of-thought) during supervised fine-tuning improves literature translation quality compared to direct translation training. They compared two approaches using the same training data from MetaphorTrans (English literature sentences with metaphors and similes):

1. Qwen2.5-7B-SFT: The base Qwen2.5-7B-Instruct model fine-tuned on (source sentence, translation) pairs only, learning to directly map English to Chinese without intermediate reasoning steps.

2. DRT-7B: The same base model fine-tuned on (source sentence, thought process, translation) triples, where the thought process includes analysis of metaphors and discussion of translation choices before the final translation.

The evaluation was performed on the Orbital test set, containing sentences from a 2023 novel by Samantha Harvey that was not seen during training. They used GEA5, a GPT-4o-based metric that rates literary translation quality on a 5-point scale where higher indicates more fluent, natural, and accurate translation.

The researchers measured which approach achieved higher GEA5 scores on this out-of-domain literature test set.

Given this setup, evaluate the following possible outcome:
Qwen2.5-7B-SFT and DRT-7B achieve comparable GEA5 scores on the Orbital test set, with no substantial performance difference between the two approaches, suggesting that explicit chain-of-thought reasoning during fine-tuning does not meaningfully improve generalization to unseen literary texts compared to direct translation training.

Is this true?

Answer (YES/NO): NO